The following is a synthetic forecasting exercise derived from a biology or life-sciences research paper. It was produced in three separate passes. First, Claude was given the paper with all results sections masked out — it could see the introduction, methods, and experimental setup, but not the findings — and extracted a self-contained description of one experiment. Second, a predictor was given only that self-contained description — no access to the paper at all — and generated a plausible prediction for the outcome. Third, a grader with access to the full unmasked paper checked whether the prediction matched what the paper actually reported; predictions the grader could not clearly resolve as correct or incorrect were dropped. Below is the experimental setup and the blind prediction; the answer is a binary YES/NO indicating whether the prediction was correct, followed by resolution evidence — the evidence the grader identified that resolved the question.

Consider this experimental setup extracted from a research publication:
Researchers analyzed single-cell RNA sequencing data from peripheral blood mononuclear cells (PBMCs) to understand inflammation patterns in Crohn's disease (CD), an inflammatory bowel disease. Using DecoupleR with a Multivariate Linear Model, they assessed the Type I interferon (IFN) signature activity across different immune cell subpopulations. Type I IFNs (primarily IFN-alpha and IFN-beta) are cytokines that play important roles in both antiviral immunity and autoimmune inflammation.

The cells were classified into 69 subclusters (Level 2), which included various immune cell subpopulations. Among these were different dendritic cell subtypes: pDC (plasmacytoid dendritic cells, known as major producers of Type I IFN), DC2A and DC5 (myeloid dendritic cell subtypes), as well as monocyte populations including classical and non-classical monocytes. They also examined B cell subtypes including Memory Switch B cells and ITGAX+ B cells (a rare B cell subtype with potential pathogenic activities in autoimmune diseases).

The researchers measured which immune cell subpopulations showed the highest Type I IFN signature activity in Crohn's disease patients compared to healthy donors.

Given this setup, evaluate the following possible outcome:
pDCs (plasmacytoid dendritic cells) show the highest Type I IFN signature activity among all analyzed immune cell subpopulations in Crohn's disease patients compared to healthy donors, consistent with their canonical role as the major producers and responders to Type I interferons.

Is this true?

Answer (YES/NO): NO